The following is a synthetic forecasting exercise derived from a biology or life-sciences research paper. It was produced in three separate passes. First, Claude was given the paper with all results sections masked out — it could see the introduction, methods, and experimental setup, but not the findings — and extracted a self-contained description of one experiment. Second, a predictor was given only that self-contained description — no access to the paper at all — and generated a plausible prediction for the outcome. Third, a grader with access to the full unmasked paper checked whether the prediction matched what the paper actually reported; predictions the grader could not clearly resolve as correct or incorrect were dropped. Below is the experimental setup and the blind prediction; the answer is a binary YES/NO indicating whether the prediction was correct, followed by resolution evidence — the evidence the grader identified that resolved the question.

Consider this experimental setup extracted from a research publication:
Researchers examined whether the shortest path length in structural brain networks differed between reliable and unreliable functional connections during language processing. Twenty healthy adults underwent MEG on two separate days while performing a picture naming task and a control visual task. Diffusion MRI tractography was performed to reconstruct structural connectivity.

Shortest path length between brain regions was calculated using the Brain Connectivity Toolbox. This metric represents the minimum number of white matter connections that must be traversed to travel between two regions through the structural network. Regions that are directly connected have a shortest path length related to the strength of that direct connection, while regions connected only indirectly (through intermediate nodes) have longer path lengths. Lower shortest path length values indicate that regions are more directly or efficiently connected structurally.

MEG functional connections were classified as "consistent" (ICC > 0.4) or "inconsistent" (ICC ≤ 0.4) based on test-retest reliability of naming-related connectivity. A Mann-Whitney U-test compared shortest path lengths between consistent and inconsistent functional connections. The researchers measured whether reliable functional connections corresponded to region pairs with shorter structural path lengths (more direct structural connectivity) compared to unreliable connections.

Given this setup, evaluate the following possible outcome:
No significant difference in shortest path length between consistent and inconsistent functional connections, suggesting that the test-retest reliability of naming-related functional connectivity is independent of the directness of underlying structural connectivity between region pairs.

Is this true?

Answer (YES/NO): NO